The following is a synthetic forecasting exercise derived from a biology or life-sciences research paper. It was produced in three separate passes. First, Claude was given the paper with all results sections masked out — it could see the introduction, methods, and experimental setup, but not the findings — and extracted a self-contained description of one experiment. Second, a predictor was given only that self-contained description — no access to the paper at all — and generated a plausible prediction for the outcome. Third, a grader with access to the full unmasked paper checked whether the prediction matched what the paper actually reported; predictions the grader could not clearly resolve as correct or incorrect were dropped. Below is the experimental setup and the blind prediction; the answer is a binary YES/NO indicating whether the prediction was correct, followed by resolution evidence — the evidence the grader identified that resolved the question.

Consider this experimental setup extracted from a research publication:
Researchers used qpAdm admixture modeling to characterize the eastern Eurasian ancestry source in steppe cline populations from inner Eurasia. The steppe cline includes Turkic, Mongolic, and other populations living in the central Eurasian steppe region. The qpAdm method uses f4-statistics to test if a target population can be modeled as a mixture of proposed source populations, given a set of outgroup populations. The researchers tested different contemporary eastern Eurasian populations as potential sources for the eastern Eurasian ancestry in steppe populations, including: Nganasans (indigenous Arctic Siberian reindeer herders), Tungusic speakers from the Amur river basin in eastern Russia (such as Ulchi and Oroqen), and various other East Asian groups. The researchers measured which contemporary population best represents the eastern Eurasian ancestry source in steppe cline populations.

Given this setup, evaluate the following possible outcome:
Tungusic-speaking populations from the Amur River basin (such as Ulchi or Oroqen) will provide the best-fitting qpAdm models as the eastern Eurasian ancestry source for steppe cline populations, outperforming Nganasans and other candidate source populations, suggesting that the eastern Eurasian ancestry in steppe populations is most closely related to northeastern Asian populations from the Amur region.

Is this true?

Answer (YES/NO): YES